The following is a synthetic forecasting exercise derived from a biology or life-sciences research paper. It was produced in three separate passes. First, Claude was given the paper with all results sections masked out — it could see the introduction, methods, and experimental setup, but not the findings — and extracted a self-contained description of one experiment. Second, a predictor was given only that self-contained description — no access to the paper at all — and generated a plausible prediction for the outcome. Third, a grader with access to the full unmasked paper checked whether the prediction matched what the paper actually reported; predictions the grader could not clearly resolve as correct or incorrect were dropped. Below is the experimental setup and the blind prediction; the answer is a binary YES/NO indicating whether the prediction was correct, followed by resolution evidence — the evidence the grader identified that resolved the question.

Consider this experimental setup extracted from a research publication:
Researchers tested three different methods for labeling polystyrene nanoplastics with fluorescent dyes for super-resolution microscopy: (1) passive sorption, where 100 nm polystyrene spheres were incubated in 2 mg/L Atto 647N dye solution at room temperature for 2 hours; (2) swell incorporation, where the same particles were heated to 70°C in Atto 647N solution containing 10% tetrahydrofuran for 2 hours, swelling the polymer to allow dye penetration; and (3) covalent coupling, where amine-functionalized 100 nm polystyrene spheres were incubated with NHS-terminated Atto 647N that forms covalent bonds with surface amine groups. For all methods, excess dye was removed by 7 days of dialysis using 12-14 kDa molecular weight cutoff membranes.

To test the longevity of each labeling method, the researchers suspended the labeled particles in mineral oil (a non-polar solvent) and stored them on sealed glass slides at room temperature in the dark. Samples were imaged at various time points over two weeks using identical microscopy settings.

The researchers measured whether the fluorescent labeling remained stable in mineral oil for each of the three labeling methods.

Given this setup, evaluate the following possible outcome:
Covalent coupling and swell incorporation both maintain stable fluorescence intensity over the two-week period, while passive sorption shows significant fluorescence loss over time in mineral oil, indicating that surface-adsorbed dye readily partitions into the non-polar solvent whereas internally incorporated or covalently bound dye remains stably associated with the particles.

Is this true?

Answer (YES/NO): NO